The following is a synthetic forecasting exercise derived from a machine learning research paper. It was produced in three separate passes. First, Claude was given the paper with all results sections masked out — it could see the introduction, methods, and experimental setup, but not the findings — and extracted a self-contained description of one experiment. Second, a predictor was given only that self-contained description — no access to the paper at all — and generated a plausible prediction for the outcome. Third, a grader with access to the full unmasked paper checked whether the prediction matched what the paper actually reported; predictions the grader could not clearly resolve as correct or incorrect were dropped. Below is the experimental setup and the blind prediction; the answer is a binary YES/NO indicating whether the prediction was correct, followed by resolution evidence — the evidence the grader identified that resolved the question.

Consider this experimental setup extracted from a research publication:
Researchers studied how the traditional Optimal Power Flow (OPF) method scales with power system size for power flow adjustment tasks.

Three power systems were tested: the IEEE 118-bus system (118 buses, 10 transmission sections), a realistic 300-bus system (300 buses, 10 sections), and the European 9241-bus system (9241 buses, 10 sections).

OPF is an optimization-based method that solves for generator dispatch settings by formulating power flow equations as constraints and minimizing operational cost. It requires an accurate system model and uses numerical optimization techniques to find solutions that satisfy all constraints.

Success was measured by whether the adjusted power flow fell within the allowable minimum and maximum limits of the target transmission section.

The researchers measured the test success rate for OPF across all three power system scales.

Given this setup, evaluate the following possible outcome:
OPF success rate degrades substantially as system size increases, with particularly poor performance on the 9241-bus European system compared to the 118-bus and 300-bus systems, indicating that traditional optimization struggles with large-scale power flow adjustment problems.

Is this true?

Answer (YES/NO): NO